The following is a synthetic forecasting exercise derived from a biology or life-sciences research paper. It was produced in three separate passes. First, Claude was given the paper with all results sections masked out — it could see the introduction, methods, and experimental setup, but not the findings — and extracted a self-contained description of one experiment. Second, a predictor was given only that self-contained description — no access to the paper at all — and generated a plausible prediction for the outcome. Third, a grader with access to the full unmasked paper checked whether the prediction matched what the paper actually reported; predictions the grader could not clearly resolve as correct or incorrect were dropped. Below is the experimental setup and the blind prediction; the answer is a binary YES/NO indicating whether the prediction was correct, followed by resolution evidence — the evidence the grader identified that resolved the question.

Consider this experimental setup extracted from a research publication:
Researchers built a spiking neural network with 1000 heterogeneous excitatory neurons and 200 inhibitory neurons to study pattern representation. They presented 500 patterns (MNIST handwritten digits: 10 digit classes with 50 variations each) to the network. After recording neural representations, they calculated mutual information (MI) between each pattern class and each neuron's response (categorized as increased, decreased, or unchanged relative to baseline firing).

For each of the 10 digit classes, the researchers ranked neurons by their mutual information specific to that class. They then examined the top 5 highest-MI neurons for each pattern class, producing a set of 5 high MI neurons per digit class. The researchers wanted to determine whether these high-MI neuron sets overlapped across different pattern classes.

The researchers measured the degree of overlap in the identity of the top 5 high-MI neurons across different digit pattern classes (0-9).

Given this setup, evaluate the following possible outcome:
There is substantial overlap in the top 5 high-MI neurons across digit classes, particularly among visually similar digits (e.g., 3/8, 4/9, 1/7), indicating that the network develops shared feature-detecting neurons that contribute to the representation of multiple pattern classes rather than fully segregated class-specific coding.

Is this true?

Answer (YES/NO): NO